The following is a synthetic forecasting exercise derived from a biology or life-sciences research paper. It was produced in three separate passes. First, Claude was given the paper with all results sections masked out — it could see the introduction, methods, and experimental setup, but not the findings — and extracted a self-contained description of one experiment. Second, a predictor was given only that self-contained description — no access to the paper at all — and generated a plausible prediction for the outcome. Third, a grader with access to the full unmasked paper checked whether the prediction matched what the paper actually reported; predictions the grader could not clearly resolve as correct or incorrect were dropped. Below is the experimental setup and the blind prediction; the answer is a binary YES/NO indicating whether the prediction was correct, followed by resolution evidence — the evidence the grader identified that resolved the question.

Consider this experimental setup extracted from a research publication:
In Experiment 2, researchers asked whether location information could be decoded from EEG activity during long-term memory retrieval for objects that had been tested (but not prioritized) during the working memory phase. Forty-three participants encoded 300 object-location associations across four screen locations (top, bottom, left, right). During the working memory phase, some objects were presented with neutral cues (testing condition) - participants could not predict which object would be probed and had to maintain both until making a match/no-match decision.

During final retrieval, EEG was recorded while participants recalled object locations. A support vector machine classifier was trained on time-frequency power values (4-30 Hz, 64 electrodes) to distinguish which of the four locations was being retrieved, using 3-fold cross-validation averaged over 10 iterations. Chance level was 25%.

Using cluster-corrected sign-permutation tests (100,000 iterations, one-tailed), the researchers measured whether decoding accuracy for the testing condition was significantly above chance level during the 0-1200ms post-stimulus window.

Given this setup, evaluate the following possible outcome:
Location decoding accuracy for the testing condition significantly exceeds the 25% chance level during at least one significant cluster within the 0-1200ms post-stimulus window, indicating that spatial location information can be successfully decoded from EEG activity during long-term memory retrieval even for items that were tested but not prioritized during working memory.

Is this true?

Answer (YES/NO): YES